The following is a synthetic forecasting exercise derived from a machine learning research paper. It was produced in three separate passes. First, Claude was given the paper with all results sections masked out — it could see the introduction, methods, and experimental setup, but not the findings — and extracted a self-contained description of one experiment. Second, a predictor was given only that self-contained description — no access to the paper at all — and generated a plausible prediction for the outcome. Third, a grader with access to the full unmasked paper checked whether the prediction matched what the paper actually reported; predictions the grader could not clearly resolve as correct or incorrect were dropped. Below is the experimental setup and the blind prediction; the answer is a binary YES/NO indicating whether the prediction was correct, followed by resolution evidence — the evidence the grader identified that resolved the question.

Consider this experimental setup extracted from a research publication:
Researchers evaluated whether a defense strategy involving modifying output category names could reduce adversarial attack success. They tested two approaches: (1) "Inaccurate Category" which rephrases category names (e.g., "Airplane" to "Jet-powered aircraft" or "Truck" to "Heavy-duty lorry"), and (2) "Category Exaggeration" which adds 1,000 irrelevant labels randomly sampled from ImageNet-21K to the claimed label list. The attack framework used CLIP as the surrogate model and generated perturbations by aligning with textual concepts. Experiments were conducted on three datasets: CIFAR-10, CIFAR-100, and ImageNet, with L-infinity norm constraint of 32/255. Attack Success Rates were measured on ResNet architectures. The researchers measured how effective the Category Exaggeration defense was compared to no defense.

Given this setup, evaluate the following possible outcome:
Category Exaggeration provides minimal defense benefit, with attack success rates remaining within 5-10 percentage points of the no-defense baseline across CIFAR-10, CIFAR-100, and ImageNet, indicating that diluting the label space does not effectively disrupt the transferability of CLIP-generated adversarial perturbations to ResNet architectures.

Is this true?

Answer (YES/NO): YES